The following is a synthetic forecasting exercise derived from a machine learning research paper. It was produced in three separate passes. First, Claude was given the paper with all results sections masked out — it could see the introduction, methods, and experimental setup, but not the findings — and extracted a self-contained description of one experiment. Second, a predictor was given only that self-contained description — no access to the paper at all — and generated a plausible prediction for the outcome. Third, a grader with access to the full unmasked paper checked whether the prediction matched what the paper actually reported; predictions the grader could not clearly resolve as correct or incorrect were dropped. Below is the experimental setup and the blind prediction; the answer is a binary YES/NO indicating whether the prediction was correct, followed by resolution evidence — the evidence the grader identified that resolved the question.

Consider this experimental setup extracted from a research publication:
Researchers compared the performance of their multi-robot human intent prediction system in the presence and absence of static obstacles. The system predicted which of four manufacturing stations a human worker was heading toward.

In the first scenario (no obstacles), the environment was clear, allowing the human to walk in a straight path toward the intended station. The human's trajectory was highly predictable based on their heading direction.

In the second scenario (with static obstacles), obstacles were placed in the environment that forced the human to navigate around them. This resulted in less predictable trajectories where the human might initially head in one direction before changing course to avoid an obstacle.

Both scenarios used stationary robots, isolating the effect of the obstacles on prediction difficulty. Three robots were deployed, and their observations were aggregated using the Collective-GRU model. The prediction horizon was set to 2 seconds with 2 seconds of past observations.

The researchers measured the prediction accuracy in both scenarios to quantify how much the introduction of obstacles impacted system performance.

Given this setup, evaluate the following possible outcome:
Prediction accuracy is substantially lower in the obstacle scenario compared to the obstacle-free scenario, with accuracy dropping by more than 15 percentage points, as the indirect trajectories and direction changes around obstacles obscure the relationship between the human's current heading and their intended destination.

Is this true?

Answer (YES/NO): NO